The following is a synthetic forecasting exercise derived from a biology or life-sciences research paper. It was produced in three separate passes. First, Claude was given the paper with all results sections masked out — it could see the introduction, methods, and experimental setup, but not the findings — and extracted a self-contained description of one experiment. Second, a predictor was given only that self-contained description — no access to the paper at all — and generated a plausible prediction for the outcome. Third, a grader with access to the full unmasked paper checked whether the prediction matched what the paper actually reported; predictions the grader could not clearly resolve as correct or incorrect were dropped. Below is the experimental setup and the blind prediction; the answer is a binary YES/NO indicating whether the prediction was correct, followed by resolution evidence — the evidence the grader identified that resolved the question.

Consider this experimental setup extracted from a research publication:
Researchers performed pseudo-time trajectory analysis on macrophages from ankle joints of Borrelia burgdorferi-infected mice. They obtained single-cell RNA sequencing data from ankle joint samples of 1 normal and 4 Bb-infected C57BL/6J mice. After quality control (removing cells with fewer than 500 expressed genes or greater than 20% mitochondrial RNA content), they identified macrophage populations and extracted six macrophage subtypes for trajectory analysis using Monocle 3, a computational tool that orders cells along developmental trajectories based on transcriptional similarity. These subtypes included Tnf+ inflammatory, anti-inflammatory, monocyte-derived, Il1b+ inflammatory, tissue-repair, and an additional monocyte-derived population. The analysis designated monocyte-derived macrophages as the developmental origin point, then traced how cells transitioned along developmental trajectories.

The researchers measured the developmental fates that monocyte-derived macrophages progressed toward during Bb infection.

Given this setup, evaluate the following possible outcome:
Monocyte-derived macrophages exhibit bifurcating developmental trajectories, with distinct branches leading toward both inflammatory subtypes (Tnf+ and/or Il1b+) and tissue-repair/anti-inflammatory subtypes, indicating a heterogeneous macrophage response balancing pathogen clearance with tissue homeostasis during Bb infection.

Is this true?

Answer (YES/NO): NO